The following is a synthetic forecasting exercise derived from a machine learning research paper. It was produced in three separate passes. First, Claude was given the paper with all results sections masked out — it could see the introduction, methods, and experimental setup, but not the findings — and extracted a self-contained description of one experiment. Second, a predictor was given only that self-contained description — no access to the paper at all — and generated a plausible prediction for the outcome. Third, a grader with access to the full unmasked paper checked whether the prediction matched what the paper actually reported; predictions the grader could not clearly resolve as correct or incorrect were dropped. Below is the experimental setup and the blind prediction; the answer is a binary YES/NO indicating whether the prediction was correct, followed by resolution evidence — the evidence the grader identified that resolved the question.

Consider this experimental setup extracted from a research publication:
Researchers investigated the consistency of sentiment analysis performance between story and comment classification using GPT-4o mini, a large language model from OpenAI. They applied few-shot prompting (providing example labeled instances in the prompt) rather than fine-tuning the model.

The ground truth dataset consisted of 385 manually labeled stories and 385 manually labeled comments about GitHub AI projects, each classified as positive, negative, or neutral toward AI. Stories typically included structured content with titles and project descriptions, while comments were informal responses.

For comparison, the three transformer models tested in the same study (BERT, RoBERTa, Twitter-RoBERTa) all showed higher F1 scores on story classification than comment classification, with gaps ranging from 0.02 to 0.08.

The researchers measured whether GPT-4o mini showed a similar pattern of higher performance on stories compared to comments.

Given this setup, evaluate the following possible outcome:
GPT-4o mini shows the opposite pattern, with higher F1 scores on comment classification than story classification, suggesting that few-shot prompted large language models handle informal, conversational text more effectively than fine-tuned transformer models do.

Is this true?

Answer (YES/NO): YES